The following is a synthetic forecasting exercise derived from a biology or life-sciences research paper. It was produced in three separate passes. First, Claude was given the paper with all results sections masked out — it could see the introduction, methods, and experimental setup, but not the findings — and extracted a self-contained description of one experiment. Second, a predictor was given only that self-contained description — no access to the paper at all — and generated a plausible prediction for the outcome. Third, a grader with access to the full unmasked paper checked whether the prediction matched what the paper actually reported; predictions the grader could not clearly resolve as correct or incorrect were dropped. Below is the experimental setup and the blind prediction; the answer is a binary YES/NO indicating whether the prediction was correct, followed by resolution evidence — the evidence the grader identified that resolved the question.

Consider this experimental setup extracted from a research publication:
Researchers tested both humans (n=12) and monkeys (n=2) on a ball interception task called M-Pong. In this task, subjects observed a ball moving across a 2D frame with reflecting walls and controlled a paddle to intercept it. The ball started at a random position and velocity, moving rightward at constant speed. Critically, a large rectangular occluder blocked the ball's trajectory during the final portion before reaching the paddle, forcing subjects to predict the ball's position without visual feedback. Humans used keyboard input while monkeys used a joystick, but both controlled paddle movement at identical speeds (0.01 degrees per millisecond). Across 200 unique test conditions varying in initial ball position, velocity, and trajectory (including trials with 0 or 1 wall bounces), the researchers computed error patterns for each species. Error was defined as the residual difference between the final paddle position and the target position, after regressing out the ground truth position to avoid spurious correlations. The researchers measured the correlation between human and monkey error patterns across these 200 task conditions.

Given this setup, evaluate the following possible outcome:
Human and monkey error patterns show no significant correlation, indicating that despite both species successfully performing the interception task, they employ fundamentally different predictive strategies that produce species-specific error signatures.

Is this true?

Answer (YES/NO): NO